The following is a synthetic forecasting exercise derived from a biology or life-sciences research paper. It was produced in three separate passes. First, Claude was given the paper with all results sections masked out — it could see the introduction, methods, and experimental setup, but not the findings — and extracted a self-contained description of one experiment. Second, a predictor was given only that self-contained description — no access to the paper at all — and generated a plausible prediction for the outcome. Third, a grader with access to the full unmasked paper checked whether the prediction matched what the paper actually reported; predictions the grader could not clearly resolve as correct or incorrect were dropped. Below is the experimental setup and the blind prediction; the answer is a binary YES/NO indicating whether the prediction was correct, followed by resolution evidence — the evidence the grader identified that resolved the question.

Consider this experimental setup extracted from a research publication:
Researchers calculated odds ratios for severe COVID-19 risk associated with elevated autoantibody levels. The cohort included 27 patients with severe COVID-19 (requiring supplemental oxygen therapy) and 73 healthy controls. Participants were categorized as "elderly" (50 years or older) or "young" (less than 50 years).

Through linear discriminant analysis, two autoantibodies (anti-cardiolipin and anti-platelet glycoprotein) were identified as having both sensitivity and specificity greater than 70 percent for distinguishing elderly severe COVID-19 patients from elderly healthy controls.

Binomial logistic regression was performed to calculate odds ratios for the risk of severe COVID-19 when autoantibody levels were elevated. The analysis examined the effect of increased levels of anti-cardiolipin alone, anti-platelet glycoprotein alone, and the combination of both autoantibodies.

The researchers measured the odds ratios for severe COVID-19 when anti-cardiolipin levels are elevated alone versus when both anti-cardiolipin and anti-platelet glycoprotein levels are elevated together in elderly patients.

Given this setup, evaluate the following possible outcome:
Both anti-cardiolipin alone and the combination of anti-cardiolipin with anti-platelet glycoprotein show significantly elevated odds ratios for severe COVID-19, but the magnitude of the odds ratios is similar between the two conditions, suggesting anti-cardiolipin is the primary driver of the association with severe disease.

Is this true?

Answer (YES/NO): NO